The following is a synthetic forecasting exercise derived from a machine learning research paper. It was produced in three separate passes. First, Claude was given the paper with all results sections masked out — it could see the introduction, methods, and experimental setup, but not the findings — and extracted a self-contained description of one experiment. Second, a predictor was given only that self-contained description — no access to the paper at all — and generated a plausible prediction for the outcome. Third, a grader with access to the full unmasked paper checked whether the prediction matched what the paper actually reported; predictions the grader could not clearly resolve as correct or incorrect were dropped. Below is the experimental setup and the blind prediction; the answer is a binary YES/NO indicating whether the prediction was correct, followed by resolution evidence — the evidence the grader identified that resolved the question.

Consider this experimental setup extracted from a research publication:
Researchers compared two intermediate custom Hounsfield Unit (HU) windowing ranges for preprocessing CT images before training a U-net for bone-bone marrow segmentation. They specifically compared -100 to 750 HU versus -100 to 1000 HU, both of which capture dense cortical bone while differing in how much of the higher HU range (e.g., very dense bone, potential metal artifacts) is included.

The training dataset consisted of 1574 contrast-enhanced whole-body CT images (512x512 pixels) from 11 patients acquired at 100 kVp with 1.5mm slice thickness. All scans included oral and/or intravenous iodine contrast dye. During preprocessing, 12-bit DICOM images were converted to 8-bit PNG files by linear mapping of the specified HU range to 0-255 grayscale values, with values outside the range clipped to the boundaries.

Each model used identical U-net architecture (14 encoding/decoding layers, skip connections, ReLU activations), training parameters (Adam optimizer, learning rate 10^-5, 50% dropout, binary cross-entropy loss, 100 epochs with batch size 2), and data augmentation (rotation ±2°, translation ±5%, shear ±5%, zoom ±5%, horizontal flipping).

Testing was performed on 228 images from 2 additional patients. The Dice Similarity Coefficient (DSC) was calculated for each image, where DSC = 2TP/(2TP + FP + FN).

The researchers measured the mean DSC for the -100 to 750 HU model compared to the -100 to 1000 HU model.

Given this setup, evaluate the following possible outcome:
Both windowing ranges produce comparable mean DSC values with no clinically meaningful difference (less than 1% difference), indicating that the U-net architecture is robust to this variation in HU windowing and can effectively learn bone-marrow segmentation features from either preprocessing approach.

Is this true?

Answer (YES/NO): YES